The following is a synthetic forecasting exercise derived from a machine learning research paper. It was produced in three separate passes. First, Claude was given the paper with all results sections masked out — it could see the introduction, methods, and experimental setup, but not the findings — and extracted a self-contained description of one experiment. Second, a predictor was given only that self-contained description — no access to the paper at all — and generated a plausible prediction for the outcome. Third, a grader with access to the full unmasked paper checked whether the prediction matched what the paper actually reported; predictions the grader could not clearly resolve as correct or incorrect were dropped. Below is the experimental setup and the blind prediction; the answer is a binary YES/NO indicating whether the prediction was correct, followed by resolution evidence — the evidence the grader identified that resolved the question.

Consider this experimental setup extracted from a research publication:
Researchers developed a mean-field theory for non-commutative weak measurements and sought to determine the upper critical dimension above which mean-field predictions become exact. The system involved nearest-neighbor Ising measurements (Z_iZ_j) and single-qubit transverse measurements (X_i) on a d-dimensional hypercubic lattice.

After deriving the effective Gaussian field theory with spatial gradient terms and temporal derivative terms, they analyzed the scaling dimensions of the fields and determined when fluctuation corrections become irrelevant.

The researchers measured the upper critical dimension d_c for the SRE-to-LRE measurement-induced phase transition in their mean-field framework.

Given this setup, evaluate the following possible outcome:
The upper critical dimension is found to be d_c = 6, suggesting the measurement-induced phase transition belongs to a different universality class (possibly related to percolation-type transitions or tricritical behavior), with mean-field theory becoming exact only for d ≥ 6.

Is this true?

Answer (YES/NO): YES